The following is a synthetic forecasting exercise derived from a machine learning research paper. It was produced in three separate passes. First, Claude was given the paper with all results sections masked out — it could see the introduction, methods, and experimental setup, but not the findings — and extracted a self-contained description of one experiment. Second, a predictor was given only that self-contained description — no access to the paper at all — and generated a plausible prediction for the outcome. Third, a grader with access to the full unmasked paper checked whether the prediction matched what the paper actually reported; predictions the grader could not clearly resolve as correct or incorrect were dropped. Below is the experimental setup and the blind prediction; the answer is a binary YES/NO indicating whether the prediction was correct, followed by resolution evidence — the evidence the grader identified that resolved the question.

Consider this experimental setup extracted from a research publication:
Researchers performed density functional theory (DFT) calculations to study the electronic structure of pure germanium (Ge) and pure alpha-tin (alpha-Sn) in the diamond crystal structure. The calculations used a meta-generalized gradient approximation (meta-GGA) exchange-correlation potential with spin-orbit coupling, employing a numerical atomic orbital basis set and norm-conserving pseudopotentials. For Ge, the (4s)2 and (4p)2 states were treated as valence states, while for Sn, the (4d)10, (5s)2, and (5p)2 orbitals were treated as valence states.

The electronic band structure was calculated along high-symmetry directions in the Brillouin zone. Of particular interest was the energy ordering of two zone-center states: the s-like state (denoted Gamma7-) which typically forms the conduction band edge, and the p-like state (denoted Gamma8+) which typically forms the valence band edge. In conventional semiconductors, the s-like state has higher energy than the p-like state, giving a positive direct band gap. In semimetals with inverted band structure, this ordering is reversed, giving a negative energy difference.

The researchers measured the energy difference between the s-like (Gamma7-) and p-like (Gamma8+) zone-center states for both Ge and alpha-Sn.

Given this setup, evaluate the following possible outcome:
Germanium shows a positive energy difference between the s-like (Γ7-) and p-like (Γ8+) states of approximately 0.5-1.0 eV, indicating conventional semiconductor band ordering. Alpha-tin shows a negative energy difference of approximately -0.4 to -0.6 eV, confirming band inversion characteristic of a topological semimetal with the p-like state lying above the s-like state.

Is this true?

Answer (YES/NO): YES